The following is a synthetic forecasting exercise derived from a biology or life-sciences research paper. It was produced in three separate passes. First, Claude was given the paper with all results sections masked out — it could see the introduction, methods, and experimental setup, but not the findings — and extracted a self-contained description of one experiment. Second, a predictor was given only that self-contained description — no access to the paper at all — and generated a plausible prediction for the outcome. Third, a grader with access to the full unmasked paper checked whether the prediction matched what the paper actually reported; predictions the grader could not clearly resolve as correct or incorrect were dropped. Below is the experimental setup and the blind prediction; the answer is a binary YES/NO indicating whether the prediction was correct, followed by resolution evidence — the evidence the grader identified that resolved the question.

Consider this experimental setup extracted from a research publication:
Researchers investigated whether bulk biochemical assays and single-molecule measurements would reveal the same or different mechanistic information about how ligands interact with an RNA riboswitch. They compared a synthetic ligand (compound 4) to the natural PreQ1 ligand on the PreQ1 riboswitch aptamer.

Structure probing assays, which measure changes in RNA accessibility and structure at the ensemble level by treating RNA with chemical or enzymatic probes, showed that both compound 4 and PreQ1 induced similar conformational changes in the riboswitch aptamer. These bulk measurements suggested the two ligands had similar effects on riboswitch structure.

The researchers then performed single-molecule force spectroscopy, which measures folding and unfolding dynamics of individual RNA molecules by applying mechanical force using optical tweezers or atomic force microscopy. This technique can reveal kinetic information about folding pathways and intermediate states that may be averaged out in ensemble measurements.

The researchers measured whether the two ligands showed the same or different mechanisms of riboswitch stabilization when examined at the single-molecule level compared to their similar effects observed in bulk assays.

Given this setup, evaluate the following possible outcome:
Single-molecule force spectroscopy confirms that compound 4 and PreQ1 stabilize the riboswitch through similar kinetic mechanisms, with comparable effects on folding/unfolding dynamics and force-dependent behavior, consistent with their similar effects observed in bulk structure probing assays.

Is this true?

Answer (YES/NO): NO